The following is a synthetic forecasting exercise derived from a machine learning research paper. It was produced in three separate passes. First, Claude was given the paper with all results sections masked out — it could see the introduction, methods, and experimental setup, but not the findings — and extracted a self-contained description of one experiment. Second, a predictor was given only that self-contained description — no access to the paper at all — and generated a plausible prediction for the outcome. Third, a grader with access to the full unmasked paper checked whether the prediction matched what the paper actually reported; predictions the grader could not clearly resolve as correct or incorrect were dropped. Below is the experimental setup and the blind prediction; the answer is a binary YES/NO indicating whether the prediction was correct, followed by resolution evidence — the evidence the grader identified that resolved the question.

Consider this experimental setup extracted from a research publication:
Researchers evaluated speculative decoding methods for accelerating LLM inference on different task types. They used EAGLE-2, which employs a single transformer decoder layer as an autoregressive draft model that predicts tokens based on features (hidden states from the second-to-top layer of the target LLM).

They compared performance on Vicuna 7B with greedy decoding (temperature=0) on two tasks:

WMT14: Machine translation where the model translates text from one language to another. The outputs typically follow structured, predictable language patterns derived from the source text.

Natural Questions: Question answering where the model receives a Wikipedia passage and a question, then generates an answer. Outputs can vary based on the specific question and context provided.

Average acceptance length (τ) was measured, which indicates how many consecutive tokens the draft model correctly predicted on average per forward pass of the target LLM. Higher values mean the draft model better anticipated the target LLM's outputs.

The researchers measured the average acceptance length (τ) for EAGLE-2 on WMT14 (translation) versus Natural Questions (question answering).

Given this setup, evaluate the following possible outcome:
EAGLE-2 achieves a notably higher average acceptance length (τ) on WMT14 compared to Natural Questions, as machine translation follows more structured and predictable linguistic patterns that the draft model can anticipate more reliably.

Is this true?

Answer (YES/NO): YES